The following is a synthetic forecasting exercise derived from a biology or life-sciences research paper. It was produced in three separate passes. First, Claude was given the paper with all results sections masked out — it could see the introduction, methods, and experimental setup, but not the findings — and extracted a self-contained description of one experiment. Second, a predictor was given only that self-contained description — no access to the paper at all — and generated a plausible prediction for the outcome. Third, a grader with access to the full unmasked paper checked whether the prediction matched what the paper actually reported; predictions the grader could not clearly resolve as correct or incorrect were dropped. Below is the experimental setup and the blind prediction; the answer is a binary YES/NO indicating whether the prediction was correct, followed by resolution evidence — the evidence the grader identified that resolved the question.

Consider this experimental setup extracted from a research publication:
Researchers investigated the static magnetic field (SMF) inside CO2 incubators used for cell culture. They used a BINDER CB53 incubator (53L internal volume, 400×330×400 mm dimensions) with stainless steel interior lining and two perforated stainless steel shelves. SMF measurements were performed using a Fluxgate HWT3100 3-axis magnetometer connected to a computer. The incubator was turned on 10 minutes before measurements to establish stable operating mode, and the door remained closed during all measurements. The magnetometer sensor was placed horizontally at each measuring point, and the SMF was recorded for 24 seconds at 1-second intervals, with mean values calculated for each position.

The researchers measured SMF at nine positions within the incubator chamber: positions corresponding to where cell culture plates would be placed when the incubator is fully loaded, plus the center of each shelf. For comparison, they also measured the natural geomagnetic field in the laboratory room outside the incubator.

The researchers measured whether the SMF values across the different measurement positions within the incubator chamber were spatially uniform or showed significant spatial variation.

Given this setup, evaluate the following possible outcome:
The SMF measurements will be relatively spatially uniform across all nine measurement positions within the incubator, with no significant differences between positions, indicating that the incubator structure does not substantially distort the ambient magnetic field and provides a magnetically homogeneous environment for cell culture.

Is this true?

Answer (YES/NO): NO